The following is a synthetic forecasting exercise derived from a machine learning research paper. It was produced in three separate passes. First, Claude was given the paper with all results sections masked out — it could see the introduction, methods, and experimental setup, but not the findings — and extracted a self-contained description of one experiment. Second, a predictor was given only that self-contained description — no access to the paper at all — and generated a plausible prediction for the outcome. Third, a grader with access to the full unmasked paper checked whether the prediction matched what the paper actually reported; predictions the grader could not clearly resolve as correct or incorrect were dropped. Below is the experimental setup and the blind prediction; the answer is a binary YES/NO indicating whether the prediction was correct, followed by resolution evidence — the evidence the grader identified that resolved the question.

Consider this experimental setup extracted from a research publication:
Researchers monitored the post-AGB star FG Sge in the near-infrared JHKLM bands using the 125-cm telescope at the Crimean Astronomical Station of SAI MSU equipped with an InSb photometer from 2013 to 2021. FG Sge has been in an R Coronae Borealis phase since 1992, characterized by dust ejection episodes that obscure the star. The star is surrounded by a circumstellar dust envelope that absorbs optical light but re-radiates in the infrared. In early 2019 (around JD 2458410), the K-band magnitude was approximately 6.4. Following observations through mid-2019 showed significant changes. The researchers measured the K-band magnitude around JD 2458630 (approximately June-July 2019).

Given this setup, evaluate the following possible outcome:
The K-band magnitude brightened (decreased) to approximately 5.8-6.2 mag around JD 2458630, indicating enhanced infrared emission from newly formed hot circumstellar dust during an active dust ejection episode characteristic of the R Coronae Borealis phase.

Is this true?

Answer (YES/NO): NO